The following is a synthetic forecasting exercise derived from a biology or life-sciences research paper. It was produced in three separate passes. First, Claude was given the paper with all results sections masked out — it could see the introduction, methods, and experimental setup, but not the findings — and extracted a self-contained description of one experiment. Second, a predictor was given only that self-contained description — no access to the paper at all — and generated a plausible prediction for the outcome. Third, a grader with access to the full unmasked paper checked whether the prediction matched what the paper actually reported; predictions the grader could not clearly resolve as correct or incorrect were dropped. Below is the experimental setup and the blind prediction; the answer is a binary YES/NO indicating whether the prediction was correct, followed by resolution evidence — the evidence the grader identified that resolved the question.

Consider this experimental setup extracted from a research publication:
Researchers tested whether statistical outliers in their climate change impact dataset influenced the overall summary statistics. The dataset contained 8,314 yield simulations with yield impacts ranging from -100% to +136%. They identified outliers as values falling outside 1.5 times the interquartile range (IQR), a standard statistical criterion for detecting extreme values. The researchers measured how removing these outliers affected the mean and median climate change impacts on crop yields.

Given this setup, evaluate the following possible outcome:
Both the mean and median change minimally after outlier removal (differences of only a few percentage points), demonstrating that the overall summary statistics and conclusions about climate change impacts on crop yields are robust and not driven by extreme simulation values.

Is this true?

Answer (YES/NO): NO